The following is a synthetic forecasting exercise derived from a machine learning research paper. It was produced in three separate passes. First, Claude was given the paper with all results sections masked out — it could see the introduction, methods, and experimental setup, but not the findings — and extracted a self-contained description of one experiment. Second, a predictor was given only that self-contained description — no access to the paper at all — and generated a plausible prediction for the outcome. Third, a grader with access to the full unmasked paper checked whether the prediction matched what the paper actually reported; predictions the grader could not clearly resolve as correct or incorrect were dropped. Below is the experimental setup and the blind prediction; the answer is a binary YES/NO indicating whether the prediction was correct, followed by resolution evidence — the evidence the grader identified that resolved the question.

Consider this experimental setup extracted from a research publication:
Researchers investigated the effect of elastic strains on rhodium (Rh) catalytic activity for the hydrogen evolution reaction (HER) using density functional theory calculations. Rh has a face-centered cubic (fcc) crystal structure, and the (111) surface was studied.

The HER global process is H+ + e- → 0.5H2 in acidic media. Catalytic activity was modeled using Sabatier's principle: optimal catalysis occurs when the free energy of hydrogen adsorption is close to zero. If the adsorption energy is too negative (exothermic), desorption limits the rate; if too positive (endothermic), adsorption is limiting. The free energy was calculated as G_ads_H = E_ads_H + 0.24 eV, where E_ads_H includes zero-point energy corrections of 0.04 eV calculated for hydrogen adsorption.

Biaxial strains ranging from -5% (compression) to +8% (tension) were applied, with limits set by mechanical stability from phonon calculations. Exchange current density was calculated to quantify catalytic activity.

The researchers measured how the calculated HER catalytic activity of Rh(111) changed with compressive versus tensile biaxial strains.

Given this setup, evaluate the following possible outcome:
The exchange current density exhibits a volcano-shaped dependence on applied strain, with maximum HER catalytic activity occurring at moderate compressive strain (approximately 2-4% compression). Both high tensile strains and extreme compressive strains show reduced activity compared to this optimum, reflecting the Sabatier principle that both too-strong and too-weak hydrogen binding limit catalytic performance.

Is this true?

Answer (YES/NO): NO